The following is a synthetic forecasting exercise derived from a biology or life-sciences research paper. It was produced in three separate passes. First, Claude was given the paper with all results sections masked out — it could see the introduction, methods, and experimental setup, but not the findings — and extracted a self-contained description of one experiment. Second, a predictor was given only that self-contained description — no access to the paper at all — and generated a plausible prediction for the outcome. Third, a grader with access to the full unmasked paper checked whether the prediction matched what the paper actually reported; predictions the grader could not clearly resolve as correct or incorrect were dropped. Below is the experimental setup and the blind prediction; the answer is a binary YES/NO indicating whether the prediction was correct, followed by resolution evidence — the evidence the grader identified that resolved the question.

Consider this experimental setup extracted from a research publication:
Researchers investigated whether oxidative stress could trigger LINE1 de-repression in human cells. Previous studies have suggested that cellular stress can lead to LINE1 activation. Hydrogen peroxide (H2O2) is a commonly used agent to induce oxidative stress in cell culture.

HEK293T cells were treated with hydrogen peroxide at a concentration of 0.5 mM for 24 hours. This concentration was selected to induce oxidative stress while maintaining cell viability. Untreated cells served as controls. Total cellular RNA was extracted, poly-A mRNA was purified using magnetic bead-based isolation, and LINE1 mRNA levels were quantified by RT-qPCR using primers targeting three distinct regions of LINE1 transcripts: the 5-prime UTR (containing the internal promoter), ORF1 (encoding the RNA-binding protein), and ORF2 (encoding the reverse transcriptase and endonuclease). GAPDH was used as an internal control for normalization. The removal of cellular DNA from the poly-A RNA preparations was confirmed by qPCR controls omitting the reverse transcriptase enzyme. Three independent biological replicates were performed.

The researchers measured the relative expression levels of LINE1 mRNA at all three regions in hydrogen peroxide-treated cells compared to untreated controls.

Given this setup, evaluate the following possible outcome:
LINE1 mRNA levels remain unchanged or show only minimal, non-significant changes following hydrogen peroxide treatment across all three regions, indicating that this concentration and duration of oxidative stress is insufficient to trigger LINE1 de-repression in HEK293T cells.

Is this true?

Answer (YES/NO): NO